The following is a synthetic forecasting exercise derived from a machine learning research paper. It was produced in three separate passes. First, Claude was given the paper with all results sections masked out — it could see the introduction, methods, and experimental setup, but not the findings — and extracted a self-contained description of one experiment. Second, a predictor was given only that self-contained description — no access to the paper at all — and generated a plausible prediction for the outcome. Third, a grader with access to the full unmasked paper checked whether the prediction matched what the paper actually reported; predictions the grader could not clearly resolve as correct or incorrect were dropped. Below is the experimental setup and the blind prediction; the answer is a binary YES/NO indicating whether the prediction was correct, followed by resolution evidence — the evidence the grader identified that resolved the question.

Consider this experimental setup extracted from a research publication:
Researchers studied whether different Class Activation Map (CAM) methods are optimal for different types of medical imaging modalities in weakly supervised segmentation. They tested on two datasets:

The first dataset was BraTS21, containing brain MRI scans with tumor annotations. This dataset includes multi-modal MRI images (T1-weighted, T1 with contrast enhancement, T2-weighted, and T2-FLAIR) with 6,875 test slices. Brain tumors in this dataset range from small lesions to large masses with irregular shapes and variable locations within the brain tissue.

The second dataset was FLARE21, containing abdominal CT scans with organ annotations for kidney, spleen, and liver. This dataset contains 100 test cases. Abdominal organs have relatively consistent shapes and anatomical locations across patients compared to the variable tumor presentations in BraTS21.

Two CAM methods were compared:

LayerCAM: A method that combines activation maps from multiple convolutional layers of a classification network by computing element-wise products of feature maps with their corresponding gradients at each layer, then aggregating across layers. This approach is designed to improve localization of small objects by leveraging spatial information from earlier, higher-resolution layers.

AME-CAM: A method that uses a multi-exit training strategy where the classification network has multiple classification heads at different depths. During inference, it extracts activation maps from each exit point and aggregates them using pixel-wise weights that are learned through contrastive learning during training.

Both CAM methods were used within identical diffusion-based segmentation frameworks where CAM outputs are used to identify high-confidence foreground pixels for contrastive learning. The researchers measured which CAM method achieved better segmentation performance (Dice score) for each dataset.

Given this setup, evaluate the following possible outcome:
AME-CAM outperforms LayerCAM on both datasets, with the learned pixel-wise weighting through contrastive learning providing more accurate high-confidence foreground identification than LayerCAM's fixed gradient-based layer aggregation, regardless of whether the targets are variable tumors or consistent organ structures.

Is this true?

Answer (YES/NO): NO